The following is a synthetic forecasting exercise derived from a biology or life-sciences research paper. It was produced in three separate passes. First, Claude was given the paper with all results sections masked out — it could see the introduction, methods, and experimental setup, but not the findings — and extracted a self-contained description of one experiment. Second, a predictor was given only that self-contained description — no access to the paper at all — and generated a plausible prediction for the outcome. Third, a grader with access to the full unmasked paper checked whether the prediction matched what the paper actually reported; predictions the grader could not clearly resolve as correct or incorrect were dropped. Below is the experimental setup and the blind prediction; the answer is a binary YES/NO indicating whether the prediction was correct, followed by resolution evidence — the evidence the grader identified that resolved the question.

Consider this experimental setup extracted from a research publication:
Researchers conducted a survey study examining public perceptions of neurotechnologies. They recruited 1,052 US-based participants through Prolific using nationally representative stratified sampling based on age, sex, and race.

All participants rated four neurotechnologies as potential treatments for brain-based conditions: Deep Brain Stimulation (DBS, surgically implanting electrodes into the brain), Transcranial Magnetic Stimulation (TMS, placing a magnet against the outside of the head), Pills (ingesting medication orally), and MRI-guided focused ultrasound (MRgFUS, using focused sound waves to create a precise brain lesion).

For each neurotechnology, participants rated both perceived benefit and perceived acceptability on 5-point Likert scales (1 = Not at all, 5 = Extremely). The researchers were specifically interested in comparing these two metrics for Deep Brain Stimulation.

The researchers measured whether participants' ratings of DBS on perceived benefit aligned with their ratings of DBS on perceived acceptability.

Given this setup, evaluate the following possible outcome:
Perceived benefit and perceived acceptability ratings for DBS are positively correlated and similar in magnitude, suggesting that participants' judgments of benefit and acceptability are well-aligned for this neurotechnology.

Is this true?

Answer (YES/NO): NO